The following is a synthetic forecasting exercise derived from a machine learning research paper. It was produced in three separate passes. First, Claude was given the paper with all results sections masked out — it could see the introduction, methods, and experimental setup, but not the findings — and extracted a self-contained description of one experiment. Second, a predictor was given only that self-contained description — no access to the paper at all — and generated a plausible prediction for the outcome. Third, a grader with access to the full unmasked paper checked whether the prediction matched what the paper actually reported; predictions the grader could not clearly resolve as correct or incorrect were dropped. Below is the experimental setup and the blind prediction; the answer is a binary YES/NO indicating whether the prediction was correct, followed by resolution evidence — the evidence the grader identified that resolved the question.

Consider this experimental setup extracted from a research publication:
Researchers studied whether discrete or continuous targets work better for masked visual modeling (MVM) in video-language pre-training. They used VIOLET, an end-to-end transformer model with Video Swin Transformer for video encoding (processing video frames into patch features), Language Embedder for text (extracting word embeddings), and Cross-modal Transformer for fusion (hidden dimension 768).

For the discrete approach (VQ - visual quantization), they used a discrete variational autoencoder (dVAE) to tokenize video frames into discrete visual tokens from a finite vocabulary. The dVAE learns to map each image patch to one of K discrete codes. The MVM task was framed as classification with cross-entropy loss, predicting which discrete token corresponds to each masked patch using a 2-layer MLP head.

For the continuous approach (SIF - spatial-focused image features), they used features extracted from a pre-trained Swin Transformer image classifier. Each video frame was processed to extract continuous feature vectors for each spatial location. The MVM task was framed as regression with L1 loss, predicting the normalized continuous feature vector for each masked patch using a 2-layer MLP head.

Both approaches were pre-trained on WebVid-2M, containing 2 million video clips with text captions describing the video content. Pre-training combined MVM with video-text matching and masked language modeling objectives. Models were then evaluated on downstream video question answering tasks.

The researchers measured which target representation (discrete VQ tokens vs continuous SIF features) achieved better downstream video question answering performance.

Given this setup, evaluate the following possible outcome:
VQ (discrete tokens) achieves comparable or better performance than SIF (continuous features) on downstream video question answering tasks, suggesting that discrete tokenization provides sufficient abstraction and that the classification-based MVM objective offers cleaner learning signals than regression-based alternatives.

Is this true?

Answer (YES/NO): NO